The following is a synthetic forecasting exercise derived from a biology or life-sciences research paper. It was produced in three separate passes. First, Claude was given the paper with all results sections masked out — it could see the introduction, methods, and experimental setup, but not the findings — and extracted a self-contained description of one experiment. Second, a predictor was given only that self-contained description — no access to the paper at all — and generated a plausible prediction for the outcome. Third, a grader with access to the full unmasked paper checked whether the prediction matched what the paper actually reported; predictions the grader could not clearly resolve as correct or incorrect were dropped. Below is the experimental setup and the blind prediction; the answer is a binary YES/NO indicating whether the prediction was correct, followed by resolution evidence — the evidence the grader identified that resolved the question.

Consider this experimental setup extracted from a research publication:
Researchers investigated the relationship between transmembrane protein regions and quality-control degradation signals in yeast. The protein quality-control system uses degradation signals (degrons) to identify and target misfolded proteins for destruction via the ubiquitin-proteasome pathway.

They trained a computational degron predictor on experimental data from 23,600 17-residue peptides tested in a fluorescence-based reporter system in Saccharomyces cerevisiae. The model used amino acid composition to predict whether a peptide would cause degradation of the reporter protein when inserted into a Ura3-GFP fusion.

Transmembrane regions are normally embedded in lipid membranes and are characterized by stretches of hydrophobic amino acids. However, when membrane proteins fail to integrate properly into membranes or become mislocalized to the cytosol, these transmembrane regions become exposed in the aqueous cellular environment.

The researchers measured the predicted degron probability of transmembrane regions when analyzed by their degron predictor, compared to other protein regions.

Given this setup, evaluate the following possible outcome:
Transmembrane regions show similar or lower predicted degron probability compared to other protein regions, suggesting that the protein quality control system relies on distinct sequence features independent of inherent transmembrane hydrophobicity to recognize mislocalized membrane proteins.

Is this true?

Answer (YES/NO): NO